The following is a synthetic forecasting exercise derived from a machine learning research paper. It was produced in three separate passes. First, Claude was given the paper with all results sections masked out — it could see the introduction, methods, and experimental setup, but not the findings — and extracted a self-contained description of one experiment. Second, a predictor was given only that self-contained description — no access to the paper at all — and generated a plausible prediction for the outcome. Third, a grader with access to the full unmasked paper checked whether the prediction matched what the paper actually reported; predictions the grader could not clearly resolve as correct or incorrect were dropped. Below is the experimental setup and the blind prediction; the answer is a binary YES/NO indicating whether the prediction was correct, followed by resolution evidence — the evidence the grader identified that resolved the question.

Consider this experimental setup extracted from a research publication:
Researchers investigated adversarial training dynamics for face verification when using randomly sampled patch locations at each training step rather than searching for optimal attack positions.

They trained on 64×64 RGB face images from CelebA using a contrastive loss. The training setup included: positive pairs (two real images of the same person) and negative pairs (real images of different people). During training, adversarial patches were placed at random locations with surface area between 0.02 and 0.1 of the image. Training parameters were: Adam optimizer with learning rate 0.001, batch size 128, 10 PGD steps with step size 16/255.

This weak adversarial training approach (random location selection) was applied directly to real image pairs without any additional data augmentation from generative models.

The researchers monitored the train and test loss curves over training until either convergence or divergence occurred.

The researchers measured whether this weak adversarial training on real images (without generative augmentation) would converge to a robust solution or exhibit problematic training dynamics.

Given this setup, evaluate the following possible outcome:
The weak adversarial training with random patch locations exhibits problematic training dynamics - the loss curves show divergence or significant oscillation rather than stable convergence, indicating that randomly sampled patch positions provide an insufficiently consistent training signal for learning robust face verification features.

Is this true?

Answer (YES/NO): YES